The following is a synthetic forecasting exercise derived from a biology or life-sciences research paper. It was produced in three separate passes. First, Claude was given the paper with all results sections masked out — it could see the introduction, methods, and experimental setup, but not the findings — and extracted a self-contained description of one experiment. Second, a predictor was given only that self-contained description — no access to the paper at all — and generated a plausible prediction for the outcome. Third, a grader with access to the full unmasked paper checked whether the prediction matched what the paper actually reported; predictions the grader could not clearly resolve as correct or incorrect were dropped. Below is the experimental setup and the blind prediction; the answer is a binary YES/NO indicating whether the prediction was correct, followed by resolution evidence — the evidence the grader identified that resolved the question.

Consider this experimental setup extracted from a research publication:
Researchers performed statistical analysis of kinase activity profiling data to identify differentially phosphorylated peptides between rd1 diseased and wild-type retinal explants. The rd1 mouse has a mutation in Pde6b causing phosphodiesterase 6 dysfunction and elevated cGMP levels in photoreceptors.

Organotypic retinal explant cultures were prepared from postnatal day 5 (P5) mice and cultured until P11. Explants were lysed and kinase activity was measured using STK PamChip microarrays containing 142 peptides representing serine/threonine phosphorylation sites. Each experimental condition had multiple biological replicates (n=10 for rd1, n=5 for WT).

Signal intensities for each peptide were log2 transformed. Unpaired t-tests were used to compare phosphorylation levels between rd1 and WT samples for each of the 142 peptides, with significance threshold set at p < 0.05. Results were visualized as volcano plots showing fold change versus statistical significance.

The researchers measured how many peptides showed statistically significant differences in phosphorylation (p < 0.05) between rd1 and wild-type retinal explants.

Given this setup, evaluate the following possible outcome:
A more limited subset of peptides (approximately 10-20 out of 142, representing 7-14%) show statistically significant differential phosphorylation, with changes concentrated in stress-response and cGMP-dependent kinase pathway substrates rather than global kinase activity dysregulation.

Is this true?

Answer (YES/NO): NO